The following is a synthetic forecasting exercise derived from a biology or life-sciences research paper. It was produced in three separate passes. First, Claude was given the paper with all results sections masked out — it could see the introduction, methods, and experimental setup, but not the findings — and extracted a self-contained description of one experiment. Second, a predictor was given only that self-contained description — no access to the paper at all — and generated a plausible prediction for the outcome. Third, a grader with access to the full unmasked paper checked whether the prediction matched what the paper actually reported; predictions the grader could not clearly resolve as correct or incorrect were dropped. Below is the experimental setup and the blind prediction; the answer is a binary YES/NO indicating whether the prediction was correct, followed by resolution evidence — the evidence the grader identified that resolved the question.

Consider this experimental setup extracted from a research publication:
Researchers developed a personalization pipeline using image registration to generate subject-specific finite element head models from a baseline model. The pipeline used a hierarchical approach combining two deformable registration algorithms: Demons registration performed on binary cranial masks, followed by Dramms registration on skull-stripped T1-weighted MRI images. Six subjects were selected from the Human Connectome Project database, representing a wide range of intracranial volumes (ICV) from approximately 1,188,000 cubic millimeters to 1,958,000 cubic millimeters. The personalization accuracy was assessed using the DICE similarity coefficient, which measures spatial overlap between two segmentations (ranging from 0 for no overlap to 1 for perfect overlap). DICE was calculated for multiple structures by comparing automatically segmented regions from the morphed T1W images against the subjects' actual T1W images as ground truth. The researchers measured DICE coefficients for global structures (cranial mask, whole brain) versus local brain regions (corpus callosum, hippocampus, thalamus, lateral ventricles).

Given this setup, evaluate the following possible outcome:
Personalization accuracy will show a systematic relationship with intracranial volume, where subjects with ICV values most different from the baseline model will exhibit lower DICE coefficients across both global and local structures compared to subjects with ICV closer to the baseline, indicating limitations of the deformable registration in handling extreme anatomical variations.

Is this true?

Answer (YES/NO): NO